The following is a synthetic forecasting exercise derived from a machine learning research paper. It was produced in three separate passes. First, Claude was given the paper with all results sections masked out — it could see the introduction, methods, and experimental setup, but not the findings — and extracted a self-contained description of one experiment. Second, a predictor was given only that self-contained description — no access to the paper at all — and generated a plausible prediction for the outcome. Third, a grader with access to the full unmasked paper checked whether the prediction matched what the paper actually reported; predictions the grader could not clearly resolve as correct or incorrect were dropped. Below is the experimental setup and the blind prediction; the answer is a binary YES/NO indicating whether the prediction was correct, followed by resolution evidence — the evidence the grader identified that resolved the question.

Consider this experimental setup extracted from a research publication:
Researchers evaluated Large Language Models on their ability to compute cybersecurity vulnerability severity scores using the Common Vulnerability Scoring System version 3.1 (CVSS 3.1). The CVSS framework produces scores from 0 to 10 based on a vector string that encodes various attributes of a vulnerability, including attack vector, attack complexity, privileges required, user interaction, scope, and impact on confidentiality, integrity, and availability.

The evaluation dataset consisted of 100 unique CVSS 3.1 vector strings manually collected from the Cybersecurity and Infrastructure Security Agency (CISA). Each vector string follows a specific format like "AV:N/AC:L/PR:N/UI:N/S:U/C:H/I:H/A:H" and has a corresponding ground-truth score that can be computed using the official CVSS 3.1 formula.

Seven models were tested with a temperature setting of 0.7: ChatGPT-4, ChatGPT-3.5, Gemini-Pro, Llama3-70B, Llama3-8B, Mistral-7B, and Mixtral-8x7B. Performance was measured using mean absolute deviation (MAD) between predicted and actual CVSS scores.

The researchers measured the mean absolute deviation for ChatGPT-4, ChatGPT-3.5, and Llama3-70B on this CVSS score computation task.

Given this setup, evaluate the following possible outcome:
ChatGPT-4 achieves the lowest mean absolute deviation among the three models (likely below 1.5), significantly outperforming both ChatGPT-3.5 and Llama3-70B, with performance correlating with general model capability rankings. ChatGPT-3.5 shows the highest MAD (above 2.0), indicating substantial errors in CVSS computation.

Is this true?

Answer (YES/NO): NO